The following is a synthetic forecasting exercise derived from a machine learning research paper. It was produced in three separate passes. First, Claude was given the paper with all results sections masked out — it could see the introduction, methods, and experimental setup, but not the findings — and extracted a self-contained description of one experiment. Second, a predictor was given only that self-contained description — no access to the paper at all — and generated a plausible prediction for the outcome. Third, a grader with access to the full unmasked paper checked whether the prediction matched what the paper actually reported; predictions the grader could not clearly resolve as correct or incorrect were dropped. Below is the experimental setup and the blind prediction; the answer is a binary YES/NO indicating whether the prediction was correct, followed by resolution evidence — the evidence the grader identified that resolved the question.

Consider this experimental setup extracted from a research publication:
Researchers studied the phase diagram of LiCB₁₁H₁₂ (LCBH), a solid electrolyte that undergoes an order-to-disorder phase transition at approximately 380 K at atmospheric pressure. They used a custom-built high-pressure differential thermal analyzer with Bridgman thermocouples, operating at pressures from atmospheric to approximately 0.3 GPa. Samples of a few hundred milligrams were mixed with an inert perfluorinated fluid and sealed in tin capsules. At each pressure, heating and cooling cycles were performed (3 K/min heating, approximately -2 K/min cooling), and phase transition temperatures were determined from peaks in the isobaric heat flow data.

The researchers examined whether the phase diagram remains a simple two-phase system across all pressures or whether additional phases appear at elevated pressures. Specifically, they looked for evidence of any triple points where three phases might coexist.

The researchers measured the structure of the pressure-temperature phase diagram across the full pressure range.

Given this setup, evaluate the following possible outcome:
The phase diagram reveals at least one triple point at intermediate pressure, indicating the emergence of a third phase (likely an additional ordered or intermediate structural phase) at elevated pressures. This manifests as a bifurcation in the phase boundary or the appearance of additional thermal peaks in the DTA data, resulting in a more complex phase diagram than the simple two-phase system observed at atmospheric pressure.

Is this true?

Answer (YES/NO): YES